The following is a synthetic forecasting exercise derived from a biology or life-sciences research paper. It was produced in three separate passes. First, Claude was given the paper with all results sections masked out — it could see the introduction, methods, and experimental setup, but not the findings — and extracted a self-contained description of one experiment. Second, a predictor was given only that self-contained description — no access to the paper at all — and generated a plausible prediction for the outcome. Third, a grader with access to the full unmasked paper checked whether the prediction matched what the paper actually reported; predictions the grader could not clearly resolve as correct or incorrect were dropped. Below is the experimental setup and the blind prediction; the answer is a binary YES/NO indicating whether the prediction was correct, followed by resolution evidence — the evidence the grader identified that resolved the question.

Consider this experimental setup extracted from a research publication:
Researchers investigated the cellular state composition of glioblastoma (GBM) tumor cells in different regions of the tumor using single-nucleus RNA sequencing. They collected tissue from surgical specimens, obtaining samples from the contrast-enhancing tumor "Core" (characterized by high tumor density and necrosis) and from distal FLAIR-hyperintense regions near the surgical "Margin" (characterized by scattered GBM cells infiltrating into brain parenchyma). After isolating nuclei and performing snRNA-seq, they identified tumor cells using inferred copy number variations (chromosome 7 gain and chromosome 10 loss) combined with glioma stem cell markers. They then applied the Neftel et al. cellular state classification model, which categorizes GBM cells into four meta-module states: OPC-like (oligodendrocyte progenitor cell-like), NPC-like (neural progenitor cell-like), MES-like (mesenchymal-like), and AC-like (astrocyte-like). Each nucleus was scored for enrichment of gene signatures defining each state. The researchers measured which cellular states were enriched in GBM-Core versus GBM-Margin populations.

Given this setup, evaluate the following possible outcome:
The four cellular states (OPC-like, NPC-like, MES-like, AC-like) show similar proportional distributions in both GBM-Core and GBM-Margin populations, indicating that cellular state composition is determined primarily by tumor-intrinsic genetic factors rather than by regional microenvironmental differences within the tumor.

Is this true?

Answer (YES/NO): NO